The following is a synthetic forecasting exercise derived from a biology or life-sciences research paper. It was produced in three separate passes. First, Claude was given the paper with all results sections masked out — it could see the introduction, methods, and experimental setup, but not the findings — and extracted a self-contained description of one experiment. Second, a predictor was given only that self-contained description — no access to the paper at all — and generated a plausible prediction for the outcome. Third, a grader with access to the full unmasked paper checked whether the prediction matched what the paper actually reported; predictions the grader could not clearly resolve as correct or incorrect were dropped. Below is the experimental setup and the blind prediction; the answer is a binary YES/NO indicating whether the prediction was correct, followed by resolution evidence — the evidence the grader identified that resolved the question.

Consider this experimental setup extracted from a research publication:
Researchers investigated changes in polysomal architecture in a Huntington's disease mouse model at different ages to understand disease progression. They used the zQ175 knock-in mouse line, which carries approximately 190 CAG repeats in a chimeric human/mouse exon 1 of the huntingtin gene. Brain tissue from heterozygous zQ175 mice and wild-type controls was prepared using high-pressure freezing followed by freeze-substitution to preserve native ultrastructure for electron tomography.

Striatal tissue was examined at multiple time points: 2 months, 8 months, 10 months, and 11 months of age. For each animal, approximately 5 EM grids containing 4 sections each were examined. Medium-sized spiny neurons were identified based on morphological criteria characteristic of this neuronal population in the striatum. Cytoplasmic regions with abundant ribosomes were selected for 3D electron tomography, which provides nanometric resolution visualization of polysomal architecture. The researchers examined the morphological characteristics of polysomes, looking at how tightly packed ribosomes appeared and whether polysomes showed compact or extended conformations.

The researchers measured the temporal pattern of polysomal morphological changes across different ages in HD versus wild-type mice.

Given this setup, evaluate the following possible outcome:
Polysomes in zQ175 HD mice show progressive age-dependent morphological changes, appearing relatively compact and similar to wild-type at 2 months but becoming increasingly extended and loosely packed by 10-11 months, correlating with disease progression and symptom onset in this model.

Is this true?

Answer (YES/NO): NO